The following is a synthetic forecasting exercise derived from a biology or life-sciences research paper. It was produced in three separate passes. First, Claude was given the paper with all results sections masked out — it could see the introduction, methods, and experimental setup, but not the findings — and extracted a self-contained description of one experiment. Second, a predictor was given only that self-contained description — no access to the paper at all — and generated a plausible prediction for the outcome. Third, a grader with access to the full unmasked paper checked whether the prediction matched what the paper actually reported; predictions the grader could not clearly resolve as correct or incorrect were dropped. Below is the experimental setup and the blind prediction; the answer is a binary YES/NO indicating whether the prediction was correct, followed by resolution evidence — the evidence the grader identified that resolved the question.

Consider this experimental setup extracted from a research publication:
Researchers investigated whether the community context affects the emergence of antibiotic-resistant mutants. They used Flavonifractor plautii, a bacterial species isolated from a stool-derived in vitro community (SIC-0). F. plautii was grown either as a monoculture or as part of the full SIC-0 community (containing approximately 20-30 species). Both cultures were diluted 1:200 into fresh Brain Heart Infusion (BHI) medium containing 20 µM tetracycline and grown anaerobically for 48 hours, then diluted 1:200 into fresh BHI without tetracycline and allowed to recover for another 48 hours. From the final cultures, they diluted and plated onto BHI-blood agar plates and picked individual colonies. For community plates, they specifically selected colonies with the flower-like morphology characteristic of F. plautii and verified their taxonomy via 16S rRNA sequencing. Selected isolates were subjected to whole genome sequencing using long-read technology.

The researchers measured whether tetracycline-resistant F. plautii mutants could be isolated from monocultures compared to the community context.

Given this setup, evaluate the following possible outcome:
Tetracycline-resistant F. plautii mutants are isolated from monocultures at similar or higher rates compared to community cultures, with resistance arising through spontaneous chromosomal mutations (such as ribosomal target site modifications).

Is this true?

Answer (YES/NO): NO